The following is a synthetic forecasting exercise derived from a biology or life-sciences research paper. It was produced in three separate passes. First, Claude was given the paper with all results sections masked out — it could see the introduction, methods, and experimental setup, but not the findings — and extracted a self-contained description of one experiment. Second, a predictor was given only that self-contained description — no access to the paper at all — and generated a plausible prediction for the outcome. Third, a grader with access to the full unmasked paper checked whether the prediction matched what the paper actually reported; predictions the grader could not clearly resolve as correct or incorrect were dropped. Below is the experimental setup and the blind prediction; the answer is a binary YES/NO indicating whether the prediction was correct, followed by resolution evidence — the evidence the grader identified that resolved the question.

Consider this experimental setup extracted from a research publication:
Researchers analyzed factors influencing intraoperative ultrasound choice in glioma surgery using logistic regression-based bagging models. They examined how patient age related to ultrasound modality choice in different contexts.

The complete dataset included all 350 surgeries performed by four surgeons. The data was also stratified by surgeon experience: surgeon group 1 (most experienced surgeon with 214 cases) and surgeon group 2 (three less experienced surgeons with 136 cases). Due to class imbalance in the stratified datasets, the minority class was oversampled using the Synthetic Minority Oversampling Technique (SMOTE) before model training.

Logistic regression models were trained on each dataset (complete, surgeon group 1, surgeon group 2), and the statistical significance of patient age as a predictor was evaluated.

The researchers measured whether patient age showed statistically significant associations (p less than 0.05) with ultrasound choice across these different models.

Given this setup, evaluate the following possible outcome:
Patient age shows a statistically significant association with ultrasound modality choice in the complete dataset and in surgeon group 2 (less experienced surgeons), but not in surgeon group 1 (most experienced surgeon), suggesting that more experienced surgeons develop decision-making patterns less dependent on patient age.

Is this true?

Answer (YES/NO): NO